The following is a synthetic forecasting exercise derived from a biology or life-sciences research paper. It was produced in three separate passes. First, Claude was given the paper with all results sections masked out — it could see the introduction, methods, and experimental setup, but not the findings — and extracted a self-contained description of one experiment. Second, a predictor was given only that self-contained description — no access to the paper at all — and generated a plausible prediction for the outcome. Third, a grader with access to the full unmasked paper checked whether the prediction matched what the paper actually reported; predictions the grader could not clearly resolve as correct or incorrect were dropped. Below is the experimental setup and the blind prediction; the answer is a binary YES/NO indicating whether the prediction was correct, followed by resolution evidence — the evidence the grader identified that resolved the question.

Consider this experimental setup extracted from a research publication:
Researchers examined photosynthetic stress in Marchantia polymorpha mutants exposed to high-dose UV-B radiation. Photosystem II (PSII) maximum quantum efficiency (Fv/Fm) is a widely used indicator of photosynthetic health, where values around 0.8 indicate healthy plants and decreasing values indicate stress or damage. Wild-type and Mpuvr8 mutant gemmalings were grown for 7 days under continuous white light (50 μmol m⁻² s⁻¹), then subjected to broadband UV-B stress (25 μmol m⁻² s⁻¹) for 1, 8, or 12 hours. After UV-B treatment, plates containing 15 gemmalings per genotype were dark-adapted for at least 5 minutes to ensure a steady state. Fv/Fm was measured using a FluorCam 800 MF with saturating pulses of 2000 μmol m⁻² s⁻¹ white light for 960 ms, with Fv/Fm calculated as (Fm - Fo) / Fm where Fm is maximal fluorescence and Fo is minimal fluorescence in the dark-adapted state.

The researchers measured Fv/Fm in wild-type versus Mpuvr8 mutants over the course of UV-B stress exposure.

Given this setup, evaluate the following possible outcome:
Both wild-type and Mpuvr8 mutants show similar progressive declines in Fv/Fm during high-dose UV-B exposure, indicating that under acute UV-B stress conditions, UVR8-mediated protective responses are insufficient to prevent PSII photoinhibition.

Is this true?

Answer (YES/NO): YES